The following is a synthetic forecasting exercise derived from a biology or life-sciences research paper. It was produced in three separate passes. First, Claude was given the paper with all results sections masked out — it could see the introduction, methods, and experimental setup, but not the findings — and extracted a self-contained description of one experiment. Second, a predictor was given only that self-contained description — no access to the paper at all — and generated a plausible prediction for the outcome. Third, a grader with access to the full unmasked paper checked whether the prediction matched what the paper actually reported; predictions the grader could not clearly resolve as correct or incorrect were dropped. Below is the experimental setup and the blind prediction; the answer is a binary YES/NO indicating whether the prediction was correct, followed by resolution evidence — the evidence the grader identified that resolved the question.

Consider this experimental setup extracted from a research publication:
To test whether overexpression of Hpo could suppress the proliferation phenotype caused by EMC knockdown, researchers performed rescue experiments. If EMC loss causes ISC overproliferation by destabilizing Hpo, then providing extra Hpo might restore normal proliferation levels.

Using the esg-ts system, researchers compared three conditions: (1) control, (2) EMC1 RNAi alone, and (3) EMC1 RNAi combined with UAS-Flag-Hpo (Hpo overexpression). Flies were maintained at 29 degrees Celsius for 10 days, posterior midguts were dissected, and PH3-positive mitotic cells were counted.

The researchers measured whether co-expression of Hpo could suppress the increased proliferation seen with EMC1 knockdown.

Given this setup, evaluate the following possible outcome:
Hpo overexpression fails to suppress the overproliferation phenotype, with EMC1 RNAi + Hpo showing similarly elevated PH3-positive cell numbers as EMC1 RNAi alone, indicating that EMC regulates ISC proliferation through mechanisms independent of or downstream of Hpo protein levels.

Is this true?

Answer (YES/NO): NO